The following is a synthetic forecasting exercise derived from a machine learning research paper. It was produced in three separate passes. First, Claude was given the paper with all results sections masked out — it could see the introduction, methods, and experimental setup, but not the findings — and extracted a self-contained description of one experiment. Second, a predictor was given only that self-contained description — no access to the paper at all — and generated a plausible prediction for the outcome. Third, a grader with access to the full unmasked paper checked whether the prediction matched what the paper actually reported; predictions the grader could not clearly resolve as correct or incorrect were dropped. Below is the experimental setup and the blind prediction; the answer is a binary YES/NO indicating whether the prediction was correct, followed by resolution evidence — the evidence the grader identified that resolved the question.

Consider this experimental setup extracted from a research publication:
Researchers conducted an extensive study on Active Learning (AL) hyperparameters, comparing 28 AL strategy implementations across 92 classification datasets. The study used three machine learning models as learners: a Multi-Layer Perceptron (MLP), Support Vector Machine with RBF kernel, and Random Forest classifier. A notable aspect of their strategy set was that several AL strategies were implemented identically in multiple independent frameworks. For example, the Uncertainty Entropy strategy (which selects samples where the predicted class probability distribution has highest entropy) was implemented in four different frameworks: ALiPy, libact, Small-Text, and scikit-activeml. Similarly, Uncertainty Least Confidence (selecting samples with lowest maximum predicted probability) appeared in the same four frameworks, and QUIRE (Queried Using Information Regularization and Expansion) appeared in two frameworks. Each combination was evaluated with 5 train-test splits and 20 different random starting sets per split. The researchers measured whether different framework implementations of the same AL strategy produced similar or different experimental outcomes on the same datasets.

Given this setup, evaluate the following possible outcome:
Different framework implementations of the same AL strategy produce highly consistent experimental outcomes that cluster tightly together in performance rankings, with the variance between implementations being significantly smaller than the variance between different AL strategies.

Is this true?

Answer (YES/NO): NO